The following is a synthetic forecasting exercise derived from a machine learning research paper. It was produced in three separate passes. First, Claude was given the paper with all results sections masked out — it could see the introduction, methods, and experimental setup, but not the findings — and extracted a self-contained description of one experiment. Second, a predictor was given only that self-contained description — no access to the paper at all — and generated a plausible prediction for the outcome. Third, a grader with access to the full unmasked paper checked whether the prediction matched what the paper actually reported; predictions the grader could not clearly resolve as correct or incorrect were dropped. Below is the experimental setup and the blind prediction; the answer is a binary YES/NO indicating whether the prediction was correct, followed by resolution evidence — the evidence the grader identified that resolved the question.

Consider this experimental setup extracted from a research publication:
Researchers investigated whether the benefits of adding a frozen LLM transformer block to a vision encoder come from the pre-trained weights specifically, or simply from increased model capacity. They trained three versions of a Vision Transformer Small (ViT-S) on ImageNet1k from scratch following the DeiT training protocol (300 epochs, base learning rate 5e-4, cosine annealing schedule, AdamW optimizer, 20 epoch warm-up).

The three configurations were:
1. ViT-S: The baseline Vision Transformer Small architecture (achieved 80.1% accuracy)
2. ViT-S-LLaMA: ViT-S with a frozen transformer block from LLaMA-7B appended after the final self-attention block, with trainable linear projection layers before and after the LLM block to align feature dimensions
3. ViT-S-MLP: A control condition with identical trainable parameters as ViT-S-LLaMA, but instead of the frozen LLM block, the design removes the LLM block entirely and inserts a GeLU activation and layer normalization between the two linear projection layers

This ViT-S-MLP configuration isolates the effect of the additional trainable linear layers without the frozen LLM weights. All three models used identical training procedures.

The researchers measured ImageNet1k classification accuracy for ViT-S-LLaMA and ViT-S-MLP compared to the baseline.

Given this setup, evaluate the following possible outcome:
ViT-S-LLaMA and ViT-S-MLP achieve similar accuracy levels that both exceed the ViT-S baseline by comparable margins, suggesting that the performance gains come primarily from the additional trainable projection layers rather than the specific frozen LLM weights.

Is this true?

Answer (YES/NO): NO